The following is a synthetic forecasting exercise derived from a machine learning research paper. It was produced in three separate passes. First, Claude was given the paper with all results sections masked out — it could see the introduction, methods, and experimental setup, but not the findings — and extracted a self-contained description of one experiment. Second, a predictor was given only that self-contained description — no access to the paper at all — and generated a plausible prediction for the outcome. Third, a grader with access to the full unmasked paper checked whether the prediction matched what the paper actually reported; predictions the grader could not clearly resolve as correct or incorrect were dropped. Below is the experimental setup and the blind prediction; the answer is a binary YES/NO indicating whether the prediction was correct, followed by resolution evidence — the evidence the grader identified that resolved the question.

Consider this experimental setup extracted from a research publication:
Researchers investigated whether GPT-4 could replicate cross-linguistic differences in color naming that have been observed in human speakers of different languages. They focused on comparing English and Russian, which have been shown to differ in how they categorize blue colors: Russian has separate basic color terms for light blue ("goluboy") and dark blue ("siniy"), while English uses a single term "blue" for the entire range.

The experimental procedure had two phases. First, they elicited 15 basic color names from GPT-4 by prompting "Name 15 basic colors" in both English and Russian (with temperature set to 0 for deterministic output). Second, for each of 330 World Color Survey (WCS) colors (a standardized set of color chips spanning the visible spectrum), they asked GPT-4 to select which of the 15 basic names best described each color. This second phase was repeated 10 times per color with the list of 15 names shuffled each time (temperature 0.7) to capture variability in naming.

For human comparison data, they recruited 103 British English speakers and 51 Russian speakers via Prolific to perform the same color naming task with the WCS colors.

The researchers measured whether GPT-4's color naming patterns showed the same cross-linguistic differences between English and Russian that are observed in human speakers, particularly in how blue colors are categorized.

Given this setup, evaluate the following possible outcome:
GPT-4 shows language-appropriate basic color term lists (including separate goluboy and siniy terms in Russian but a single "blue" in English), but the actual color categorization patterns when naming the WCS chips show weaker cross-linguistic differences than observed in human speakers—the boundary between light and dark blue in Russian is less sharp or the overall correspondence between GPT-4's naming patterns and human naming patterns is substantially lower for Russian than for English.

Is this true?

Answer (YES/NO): NO